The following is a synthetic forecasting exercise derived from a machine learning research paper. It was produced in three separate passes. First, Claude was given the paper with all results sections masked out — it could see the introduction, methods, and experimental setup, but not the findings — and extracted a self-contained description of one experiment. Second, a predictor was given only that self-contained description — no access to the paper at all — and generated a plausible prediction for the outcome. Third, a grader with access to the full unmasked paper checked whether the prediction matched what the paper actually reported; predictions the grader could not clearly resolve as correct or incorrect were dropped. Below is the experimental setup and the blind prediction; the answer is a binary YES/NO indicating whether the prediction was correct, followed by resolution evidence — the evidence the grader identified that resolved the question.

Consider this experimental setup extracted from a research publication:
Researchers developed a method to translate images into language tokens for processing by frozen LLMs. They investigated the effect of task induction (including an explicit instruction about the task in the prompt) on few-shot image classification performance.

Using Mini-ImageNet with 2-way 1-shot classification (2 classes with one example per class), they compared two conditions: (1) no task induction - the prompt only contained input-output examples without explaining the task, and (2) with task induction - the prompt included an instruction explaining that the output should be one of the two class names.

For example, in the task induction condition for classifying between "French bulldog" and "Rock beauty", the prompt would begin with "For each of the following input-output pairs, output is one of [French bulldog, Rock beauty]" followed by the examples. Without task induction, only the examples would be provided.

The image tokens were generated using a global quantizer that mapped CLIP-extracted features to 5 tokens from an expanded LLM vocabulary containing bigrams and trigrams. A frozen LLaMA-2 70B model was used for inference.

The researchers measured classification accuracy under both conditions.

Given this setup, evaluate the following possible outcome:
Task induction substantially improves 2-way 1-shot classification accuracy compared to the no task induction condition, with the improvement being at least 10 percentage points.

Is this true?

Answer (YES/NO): YES